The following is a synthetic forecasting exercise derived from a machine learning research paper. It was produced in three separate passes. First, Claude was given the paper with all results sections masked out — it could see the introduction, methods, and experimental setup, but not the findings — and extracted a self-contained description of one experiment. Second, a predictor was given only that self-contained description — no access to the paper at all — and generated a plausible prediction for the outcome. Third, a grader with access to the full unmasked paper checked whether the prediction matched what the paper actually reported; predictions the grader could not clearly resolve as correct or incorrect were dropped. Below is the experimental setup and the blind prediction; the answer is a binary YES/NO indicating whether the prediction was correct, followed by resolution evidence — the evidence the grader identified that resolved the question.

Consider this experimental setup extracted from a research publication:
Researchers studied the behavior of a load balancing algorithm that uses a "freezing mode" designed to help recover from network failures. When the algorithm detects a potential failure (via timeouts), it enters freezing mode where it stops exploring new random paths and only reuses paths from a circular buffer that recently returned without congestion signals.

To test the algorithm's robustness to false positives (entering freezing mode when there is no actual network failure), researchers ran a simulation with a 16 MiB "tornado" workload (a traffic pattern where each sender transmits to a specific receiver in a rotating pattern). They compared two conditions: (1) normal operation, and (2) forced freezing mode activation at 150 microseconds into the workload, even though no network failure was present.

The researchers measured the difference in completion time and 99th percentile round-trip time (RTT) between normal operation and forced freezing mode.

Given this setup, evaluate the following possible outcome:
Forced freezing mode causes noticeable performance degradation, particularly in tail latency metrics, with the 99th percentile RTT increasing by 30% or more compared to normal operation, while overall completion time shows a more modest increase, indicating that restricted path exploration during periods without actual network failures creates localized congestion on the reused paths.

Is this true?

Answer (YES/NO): NO